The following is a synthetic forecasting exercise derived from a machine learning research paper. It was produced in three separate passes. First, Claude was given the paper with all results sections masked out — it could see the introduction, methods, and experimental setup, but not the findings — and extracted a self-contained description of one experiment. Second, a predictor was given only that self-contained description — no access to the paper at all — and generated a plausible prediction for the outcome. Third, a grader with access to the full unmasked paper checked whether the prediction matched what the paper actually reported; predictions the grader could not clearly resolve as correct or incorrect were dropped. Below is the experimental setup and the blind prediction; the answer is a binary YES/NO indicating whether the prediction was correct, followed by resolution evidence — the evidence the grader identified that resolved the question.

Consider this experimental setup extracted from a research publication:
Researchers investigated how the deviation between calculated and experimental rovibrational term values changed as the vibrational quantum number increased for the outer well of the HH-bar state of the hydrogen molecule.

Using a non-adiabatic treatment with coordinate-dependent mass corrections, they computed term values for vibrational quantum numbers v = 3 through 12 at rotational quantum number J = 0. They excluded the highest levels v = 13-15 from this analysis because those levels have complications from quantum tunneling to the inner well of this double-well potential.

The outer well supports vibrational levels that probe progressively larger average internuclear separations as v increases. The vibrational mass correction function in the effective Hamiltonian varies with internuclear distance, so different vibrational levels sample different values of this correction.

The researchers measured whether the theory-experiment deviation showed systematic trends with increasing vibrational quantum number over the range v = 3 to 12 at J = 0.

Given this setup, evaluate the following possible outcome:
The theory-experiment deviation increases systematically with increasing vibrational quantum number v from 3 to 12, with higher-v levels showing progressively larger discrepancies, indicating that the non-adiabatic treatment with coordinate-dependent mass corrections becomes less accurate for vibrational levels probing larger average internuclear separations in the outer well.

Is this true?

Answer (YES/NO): NO